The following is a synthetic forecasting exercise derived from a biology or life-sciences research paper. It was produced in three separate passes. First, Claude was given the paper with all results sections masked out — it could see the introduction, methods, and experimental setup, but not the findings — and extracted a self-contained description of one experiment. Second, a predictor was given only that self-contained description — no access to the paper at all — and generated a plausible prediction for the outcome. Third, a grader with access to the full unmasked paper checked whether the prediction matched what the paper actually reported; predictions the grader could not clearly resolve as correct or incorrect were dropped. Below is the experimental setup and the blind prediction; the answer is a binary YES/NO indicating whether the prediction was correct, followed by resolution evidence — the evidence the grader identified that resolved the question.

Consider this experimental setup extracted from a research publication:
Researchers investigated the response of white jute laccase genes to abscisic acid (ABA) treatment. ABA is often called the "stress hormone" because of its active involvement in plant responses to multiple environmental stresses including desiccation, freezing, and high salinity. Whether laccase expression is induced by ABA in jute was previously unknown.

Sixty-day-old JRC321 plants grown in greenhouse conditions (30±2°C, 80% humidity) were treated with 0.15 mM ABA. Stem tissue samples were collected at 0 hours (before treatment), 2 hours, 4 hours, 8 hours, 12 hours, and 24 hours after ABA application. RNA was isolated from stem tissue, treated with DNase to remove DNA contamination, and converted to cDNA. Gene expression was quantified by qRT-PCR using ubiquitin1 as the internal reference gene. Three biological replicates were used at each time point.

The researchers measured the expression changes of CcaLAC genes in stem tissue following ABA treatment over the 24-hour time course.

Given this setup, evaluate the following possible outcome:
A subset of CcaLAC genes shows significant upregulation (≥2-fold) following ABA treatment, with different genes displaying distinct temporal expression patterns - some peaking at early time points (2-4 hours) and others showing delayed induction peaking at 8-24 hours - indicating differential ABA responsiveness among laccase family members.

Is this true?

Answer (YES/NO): NO